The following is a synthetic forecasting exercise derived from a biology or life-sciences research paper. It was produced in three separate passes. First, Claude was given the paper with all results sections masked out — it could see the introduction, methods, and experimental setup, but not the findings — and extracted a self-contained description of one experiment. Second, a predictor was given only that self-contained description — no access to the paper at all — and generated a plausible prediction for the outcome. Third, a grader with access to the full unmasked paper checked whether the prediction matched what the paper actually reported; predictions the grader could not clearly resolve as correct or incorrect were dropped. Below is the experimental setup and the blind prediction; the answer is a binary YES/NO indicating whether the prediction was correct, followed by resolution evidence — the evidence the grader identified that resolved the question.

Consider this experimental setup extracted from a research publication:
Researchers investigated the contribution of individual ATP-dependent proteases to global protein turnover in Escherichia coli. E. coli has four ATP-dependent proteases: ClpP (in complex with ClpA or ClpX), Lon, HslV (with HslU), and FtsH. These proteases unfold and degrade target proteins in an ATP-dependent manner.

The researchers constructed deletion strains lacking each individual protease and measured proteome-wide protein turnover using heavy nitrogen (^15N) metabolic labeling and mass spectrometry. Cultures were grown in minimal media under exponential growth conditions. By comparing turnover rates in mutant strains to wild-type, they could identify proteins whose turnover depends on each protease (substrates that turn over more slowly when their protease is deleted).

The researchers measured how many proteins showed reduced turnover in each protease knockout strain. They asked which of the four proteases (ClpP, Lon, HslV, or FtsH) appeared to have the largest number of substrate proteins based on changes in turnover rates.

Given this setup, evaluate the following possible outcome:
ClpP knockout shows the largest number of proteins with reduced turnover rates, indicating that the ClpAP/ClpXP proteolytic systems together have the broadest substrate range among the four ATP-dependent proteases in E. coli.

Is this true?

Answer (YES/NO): YES